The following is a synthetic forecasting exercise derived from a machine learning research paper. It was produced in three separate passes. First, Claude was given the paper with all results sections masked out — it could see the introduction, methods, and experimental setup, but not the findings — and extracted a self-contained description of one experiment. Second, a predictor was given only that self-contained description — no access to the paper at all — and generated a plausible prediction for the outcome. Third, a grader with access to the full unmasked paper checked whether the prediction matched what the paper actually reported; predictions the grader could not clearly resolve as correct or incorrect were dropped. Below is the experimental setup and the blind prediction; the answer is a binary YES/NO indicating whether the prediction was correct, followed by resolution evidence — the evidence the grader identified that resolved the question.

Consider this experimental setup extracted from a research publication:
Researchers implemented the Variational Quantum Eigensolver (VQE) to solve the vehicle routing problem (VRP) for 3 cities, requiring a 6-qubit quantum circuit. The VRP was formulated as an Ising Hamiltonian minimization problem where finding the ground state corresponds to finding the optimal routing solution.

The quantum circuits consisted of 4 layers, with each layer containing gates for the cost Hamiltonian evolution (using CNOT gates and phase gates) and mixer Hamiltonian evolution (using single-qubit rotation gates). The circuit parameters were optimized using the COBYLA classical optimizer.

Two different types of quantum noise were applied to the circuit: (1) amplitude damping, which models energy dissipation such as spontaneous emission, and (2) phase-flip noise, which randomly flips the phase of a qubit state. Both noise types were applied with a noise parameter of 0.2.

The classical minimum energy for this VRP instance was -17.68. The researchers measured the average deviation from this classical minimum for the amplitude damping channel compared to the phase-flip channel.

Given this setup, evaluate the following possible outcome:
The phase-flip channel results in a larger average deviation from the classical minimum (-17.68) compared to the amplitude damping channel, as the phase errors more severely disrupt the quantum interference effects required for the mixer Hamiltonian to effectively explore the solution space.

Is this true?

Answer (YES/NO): YES